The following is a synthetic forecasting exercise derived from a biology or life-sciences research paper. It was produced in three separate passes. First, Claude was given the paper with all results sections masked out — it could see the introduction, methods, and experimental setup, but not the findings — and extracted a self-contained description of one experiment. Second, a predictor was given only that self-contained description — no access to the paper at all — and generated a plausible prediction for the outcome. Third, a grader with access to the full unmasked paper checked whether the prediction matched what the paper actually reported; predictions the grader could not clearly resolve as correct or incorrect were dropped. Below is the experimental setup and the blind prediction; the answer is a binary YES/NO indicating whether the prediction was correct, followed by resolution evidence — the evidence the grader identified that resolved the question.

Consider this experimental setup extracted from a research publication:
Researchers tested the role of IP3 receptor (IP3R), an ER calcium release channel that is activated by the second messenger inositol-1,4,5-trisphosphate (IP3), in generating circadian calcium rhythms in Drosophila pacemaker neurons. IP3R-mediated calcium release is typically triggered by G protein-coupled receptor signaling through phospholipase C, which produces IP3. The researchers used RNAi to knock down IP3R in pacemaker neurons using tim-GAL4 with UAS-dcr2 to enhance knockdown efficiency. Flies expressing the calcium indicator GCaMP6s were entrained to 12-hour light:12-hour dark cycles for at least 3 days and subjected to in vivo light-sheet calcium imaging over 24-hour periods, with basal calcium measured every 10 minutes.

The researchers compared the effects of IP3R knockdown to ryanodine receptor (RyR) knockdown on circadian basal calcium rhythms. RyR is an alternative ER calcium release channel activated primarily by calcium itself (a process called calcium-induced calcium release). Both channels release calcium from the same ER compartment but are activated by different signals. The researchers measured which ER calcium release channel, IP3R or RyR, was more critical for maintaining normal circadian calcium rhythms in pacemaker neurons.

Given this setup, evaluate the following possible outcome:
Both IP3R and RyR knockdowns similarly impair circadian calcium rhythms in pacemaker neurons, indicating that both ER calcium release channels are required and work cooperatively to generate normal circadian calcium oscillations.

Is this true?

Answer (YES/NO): NO